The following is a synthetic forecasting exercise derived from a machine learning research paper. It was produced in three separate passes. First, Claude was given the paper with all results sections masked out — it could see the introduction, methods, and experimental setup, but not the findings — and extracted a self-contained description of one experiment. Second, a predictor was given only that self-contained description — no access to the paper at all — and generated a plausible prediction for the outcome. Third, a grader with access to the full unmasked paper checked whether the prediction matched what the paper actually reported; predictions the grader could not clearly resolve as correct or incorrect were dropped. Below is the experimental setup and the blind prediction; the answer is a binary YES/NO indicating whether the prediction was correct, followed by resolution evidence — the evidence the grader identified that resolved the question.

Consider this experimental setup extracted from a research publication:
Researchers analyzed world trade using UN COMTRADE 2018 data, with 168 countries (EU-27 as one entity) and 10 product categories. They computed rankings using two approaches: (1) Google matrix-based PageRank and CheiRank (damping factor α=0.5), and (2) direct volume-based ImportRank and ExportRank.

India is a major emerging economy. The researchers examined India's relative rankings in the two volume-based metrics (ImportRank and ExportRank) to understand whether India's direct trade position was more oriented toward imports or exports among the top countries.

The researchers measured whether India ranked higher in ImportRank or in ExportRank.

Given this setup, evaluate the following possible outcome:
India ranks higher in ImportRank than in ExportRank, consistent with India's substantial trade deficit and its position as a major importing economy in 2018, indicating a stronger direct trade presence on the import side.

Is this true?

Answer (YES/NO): YES